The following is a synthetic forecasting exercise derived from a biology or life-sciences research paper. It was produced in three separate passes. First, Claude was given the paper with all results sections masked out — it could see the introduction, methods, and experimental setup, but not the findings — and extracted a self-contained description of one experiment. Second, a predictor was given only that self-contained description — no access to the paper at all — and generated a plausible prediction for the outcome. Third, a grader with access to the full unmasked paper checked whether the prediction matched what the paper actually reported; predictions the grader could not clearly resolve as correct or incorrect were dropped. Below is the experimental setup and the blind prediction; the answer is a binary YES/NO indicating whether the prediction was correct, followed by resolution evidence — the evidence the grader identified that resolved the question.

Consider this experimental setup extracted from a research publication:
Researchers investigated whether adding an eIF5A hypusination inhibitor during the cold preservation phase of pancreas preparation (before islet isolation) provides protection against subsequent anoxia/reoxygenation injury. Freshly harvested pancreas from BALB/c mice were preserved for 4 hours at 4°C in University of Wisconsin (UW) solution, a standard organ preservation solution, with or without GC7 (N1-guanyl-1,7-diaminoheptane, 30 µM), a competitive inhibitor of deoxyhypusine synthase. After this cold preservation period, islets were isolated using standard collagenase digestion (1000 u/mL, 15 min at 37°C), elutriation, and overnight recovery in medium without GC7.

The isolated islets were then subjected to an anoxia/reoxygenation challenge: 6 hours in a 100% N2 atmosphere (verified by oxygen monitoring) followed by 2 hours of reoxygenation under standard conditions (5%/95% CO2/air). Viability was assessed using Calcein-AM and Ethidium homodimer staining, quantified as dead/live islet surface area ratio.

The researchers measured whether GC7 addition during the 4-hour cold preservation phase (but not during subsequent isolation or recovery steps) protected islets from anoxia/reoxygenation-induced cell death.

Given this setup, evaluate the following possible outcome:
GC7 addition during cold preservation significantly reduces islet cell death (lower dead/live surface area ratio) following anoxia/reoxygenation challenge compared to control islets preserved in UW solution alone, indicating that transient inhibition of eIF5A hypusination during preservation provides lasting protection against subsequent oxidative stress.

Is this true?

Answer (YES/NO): NO